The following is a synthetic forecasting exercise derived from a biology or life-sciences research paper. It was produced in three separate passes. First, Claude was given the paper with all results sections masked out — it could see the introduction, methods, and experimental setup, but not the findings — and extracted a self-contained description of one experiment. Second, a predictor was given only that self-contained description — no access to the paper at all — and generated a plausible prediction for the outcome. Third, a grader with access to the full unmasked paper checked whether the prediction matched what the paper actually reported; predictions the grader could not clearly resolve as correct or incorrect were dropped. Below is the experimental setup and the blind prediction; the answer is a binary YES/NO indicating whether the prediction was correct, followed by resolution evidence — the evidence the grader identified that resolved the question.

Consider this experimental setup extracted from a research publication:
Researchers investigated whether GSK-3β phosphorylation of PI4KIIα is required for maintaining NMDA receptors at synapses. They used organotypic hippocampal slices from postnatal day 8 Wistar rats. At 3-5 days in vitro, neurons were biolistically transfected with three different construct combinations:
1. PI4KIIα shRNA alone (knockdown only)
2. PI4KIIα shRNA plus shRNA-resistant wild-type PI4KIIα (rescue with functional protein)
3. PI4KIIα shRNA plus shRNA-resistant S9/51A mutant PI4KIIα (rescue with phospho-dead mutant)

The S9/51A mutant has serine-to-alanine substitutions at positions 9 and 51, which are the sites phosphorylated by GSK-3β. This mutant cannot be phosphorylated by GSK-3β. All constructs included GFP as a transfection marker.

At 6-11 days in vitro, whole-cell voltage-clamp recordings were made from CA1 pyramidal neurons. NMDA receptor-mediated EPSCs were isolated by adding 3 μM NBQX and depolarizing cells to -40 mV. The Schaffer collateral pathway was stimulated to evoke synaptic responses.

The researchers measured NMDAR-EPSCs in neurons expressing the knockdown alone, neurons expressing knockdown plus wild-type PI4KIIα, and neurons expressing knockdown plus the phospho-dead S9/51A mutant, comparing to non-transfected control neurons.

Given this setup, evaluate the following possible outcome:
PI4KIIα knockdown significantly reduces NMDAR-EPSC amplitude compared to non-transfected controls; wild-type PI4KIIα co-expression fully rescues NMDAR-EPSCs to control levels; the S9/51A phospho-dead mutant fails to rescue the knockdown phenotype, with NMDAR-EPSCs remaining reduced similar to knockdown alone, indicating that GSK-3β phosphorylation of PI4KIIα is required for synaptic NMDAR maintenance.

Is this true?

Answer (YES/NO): YES